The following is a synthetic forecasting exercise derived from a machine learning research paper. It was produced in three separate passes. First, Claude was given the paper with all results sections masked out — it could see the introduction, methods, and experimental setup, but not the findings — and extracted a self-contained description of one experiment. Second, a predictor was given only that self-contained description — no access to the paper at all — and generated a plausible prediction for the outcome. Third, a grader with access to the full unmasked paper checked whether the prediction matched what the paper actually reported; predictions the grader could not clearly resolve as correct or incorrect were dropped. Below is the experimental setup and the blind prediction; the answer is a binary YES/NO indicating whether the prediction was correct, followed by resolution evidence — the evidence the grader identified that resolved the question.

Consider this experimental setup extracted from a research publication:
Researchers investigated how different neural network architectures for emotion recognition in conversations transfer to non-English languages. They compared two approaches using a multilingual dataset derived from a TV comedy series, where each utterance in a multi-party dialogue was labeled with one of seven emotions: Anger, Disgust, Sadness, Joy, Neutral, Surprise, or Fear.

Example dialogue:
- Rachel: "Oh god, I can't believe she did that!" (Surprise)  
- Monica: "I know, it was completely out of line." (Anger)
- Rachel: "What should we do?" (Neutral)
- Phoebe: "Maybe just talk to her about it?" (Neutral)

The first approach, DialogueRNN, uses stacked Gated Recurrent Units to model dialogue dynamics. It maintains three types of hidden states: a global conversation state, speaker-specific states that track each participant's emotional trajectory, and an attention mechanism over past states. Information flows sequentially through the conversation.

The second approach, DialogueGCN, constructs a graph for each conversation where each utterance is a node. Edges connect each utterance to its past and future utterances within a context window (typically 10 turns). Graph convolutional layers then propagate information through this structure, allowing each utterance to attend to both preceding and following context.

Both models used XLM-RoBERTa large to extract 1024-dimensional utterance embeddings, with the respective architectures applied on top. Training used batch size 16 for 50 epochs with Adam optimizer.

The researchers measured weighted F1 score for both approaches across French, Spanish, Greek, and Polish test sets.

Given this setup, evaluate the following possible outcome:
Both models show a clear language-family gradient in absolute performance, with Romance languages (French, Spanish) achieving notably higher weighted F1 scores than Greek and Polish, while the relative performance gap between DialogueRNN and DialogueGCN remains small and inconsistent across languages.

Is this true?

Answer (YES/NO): NO